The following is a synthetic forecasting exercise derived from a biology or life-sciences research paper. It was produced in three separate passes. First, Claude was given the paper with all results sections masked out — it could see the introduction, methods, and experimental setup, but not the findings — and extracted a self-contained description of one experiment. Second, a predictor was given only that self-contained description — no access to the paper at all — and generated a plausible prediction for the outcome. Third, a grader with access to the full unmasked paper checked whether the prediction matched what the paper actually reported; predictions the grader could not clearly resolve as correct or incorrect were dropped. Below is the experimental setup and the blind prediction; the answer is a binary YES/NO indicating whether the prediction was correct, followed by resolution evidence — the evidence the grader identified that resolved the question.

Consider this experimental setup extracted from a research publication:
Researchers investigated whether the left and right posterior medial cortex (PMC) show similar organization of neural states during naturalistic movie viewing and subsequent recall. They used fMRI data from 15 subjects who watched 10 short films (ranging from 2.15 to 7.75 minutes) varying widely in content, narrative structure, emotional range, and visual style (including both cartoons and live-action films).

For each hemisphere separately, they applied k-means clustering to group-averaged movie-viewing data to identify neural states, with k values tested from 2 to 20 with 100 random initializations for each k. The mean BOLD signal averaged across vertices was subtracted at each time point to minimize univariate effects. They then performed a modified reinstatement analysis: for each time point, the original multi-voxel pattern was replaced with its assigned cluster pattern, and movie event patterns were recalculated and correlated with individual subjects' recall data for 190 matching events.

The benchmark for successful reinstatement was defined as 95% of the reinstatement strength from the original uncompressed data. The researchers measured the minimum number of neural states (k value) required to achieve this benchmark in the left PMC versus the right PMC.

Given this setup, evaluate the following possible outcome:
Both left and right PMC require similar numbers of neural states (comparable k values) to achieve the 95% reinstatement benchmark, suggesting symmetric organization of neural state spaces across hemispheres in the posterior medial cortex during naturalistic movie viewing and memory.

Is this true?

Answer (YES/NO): NO